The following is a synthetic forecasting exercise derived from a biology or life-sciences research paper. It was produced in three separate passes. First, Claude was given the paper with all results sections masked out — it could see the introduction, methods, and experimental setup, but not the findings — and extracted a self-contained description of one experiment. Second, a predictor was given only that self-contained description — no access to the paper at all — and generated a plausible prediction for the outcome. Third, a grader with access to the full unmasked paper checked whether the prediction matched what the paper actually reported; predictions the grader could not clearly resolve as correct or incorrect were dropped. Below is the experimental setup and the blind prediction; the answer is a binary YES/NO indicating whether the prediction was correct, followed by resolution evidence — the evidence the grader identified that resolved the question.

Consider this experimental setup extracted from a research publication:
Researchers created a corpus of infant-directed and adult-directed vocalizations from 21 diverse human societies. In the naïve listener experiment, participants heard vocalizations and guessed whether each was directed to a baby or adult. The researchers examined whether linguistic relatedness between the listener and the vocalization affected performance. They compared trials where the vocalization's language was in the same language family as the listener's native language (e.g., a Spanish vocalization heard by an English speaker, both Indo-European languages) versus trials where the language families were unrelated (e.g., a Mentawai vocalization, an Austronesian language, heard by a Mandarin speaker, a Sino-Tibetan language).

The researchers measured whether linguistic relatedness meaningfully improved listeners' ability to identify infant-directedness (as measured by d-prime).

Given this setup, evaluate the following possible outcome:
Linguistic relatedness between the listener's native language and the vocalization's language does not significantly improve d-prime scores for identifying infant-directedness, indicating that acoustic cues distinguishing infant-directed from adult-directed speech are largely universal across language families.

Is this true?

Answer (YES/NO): NO